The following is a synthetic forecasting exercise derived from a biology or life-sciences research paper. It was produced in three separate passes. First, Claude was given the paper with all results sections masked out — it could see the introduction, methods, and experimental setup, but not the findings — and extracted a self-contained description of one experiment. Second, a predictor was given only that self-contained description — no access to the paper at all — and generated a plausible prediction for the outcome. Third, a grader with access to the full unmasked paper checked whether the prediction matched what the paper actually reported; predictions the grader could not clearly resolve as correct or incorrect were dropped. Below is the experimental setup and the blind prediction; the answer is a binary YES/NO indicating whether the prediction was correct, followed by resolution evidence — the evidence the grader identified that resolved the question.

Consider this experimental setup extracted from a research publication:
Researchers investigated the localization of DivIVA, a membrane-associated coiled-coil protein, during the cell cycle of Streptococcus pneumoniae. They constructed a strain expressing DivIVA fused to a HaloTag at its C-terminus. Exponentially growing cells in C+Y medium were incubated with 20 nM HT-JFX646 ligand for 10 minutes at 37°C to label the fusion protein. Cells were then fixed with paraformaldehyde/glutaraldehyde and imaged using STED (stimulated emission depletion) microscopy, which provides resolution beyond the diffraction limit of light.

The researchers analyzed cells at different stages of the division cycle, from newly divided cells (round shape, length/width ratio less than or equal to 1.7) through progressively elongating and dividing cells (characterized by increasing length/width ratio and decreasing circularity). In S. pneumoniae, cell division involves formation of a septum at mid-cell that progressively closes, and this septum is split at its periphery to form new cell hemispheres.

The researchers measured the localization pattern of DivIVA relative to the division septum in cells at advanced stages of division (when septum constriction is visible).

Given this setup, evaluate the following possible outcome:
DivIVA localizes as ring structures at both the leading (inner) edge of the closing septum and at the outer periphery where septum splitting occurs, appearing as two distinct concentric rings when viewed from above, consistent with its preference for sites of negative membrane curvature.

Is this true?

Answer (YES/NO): NO